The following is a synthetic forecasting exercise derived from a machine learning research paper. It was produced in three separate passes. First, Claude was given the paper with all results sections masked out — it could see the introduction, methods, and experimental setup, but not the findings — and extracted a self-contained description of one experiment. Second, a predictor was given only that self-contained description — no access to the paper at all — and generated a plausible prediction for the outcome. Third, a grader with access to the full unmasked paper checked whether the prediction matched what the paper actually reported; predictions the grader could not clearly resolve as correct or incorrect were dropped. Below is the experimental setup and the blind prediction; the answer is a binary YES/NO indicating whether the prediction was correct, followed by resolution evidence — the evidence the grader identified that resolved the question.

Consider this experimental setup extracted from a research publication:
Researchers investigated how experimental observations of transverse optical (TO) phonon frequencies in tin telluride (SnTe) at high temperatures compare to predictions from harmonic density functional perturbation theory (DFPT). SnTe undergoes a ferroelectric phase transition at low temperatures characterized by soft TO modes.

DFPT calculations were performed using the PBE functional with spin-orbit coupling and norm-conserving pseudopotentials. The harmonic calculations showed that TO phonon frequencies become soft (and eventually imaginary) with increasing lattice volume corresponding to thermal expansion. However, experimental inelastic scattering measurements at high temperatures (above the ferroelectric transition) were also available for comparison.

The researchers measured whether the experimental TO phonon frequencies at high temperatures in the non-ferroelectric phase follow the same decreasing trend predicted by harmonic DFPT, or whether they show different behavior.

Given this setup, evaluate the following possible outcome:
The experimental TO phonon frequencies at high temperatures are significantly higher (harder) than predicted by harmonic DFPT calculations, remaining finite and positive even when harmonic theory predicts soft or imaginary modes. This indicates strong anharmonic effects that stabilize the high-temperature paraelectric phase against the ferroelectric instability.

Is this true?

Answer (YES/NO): YES